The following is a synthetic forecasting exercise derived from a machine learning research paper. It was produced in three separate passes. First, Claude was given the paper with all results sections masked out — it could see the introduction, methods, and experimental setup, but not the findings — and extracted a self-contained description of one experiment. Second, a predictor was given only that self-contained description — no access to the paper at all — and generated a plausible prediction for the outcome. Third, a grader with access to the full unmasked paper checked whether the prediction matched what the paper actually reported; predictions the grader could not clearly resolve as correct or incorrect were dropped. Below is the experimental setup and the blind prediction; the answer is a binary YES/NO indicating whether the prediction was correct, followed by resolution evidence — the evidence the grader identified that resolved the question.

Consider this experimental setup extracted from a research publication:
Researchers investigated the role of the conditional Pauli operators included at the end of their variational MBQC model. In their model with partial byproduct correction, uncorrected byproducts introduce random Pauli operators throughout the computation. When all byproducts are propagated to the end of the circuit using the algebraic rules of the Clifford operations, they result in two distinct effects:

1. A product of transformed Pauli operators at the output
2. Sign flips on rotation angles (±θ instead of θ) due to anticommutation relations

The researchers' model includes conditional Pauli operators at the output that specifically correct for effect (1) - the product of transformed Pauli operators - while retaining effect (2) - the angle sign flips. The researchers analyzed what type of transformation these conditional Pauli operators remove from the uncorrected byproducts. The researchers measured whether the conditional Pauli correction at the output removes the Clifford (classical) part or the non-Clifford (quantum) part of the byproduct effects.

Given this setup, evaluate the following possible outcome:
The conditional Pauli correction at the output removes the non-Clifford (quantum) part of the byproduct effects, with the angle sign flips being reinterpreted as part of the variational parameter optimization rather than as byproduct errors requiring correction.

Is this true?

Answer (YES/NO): NO